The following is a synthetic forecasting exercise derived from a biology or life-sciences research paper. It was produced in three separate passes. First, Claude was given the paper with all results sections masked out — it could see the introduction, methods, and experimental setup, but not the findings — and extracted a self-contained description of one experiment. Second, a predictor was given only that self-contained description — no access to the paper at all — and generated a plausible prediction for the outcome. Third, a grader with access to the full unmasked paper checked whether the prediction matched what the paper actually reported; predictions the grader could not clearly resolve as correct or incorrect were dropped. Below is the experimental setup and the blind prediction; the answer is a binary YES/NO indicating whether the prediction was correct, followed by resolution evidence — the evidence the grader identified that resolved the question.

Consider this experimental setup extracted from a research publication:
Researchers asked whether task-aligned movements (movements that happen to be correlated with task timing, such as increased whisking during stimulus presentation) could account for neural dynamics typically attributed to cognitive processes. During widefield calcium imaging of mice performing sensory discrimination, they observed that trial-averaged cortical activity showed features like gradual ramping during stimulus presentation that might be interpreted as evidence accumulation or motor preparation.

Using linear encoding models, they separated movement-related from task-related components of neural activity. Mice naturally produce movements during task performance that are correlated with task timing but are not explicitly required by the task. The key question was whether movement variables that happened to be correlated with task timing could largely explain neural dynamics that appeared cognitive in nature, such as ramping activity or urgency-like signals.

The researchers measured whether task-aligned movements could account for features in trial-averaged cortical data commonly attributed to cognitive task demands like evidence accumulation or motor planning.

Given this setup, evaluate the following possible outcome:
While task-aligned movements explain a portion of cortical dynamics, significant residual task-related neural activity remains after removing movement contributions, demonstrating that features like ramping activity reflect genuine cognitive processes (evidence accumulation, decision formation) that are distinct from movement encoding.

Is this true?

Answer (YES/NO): NO